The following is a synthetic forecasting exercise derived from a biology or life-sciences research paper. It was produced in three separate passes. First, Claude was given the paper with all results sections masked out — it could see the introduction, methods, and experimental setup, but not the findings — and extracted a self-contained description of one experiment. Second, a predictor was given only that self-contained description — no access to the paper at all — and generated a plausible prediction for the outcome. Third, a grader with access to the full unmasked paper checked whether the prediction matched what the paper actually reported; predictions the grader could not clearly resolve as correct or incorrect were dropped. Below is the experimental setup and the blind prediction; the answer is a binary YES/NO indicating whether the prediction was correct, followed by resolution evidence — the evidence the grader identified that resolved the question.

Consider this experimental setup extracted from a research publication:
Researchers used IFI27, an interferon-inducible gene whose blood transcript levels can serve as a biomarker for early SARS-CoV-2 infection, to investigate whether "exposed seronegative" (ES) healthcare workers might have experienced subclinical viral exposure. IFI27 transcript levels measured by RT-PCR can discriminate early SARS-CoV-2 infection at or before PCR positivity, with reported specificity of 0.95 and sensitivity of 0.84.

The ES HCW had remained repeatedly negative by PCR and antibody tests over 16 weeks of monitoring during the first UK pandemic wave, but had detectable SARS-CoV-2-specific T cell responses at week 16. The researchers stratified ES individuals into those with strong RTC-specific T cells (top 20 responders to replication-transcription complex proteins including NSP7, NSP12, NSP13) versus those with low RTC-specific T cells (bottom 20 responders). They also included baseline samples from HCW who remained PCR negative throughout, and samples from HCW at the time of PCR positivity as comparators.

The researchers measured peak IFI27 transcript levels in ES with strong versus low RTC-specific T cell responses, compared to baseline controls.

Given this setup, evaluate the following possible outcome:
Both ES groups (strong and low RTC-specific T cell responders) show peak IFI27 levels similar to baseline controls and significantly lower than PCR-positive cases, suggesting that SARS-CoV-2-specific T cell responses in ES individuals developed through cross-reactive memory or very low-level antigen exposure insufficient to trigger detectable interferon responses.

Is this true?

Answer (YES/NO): NO